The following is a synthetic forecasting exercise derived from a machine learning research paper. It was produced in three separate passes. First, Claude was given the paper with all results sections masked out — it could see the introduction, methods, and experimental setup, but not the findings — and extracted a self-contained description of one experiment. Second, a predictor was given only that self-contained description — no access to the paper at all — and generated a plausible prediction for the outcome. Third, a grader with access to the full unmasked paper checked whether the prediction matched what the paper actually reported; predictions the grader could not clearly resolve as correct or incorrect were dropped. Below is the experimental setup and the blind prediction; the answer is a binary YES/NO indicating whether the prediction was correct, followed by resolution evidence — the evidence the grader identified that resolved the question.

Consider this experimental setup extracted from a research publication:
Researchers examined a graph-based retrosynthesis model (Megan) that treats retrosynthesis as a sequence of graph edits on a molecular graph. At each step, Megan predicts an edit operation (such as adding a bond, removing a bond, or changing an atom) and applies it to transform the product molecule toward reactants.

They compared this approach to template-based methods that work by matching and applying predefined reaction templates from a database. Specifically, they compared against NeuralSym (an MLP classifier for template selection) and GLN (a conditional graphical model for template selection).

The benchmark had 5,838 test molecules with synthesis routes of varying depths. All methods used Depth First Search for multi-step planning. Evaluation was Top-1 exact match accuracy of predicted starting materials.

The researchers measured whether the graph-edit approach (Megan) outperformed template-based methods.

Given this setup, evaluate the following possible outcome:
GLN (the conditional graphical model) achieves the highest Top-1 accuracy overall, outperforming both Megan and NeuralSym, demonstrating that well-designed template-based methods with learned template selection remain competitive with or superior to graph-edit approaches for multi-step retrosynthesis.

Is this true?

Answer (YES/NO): NO